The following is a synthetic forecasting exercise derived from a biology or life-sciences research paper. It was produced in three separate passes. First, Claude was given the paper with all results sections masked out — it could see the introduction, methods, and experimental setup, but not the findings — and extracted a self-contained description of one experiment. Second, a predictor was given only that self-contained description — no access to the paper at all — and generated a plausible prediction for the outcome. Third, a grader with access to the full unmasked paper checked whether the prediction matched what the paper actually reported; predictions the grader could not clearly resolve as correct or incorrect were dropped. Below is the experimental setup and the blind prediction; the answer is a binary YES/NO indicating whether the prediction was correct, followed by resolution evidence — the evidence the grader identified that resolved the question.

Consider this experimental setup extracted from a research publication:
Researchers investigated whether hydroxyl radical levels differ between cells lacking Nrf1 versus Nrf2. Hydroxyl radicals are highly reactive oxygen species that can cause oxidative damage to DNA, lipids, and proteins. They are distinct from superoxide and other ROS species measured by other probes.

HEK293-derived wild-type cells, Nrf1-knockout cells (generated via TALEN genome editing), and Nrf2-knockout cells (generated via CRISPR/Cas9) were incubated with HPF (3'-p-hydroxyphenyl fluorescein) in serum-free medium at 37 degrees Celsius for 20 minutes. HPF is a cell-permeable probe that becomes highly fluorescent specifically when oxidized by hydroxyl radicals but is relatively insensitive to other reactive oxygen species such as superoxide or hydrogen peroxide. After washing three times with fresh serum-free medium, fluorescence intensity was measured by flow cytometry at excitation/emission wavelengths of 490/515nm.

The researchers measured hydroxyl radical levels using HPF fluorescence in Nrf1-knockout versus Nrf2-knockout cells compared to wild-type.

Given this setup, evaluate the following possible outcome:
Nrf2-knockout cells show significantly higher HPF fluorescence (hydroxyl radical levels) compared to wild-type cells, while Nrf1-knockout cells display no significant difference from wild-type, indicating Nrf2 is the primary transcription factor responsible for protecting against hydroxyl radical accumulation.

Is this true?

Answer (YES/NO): NO